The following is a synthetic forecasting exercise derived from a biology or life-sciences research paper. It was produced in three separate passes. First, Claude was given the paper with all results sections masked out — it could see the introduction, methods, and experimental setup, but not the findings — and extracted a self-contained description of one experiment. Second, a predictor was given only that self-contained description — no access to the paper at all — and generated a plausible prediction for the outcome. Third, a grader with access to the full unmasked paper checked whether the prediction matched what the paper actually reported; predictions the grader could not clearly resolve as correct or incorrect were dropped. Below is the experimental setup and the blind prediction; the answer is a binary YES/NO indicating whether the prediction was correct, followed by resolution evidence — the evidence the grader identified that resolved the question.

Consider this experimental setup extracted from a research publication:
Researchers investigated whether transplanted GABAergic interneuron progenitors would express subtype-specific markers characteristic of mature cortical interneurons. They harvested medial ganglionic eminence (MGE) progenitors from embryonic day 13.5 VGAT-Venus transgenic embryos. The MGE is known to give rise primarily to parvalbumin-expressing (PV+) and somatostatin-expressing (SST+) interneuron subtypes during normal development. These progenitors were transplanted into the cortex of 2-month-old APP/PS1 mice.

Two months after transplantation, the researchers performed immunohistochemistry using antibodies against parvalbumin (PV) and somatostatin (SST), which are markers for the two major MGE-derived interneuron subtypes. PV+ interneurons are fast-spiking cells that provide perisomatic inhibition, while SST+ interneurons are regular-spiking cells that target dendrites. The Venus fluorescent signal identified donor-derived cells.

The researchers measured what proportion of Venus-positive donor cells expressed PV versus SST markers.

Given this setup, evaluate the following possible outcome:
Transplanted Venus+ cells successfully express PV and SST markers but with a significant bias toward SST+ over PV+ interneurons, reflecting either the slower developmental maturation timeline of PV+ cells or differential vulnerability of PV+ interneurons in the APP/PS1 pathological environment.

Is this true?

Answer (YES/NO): NO